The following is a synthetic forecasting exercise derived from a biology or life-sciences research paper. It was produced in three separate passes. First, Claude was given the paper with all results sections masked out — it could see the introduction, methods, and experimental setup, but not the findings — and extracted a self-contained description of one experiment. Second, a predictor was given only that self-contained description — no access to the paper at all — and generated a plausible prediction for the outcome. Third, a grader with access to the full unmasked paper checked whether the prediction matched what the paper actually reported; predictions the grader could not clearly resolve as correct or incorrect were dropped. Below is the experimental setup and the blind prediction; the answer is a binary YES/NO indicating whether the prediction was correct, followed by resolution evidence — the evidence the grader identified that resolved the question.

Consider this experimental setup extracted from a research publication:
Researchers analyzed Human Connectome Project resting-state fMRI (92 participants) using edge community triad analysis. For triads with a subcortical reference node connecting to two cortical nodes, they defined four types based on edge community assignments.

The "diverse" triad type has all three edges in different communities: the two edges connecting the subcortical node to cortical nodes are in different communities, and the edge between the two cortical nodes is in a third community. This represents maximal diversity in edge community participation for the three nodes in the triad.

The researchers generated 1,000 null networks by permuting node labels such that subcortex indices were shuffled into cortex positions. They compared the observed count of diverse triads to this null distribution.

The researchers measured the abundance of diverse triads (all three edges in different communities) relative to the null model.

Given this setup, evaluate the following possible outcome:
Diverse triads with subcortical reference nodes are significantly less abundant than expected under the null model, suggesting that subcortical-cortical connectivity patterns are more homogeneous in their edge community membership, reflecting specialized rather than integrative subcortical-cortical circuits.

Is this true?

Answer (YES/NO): NO